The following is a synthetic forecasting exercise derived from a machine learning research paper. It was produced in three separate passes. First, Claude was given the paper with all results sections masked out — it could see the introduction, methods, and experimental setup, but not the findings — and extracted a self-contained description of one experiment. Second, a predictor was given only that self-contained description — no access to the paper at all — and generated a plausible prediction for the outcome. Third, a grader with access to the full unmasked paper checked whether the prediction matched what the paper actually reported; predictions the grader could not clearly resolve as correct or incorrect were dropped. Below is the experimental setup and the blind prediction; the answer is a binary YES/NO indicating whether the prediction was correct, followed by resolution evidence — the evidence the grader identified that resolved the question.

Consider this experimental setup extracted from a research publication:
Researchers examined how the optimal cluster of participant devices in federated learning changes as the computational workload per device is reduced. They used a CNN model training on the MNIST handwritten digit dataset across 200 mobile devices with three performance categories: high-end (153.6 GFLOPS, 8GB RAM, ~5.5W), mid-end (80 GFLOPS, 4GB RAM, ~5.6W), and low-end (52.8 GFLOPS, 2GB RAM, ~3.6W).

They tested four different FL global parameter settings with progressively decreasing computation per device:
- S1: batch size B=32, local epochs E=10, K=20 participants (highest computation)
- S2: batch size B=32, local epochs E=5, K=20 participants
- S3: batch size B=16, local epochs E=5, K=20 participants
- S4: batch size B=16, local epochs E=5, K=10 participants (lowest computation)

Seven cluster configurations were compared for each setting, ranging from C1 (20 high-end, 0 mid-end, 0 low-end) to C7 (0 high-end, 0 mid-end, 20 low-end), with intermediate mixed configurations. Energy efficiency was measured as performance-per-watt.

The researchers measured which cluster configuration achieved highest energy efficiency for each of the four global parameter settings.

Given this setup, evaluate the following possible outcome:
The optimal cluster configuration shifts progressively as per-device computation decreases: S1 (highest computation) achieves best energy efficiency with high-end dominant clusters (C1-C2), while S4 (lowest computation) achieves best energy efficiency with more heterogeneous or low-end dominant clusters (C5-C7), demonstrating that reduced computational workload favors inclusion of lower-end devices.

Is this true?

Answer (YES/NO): NO